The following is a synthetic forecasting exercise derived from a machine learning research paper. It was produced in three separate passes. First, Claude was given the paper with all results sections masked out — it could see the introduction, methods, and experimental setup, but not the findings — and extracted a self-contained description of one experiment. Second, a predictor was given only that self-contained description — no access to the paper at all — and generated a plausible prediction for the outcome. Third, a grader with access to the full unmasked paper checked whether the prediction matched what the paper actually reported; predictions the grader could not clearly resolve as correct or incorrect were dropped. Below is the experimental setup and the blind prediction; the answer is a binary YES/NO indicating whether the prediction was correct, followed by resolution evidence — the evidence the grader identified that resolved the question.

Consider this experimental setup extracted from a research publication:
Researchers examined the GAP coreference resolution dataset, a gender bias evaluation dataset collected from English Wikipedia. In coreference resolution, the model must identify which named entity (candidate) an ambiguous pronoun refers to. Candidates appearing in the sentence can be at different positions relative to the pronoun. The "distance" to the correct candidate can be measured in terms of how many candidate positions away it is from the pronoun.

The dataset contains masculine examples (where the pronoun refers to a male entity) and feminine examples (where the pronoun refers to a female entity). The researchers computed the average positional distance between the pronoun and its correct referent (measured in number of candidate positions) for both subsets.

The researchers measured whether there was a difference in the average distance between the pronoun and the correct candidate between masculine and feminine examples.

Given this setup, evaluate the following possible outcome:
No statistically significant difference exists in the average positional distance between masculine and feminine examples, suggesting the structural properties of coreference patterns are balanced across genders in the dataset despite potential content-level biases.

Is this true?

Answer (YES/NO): NO